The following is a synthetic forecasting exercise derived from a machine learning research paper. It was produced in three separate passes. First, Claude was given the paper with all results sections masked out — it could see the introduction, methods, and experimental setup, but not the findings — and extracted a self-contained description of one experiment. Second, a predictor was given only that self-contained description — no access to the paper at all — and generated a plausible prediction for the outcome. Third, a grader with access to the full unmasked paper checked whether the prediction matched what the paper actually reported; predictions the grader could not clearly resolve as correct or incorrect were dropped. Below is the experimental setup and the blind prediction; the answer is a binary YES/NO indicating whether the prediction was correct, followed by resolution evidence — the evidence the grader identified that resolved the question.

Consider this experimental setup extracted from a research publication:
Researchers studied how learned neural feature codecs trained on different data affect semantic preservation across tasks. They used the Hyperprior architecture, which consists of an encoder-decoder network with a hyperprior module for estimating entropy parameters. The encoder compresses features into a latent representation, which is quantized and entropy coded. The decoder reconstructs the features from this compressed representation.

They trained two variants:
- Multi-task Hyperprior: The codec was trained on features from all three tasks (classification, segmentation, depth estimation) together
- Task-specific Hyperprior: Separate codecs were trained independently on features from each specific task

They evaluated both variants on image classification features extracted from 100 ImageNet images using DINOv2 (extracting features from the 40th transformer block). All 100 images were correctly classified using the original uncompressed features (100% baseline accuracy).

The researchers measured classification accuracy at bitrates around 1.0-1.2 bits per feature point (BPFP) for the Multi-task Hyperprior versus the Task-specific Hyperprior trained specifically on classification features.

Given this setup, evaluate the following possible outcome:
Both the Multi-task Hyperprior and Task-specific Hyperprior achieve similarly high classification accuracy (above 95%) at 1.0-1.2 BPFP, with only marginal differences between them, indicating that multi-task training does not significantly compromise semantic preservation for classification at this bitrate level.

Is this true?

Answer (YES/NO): NO